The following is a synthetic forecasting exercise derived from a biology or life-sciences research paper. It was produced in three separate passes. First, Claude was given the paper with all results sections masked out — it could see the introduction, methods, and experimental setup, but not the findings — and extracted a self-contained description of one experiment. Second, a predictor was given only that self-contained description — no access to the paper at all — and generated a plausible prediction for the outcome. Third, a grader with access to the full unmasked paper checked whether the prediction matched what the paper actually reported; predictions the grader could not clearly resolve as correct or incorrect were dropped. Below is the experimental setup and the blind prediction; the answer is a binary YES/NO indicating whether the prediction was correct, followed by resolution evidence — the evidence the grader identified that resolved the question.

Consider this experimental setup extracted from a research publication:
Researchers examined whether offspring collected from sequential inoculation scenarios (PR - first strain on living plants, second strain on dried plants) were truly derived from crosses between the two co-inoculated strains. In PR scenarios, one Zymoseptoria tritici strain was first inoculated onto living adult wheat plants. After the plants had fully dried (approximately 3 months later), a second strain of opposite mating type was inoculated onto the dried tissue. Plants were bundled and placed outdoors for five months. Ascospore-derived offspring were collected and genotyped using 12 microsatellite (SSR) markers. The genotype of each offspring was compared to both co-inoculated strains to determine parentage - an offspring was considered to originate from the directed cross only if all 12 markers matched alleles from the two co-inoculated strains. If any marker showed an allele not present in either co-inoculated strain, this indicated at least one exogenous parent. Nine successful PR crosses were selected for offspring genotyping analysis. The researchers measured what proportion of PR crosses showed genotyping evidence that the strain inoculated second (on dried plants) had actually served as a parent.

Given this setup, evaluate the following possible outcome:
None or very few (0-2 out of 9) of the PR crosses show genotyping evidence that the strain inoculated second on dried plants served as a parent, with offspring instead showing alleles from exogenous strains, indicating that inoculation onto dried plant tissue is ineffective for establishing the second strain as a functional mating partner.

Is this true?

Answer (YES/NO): NO